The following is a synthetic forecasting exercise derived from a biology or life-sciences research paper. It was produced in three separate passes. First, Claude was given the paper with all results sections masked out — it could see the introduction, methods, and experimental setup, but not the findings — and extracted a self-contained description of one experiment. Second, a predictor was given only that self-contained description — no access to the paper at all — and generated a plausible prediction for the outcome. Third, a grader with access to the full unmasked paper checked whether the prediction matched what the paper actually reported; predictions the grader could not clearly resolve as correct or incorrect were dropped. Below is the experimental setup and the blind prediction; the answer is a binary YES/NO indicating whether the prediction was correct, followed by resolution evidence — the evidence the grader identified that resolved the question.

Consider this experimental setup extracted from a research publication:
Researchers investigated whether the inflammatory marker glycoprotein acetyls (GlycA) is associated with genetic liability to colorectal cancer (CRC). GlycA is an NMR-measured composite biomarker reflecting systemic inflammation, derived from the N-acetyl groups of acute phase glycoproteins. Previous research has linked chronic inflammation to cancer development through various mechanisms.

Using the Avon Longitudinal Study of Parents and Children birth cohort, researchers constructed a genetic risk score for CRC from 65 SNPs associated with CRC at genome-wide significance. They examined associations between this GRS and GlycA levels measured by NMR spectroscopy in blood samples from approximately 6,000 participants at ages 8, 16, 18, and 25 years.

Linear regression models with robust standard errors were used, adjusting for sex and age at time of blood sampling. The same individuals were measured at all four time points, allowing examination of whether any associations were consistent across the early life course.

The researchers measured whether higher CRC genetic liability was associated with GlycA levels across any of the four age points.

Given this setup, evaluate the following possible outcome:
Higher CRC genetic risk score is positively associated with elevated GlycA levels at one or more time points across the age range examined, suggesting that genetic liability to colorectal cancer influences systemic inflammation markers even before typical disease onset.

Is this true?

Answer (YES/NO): NO